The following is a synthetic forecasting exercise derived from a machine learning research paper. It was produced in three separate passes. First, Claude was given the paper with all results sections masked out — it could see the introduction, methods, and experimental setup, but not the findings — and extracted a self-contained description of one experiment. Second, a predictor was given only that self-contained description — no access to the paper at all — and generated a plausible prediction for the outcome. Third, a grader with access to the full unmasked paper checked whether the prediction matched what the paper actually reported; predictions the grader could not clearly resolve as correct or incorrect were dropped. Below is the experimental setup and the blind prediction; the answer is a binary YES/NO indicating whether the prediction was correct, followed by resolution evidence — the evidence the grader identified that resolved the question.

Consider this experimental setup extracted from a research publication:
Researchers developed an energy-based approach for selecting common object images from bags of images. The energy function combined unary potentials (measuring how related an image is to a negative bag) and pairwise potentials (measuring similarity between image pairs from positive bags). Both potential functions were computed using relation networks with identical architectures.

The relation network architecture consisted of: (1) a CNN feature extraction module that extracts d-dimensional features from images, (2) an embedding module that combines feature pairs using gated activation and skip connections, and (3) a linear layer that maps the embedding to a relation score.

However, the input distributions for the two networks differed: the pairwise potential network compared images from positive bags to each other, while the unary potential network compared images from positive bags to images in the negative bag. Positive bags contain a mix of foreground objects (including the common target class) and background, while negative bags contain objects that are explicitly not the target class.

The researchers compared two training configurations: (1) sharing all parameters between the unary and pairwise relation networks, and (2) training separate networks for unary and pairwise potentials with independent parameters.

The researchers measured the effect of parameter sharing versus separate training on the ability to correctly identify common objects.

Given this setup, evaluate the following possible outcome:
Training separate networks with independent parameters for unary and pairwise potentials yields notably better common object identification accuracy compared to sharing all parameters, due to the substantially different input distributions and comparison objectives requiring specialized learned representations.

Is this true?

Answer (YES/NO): YES